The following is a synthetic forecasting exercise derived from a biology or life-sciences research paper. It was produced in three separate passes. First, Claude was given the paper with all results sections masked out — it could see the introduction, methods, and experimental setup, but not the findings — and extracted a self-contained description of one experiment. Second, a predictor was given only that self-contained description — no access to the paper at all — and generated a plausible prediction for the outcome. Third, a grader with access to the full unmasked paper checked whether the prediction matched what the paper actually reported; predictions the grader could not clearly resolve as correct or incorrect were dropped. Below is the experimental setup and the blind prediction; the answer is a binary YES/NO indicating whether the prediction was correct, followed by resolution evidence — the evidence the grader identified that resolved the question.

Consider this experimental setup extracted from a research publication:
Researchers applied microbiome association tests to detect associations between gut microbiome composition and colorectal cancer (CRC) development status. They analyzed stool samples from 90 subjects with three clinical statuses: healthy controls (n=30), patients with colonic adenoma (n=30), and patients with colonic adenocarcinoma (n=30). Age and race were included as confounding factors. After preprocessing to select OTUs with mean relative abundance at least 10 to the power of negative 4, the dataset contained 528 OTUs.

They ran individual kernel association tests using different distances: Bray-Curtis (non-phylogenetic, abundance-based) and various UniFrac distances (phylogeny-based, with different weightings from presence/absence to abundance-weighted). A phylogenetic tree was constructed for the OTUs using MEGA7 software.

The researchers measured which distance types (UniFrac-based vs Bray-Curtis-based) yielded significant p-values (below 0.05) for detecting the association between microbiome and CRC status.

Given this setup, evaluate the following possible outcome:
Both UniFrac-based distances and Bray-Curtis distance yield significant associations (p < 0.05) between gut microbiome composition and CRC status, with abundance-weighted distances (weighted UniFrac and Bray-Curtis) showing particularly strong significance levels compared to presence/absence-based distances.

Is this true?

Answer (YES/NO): NO